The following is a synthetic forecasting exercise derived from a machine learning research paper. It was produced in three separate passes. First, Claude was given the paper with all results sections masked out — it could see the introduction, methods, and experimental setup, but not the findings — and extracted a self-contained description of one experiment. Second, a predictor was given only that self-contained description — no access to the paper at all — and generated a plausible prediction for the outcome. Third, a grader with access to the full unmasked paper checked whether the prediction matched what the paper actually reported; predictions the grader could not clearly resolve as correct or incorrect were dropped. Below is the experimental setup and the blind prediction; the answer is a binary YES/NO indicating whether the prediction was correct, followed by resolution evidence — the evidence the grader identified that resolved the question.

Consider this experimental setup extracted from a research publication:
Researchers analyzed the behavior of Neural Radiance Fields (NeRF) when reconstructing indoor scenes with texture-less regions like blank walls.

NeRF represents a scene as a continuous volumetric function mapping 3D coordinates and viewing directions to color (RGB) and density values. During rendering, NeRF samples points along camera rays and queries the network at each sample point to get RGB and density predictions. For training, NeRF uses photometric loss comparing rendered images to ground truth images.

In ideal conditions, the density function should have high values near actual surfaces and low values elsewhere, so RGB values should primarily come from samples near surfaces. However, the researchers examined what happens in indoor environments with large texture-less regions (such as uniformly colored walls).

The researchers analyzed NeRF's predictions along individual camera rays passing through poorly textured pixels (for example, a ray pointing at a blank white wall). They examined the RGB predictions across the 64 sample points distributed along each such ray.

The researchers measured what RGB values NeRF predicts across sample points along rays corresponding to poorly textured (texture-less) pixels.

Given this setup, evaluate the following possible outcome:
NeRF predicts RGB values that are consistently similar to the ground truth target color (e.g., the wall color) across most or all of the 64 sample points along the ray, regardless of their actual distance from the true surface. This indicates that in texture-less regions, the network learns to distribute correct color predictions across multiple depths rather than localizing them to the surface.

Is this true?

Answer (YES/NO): YES